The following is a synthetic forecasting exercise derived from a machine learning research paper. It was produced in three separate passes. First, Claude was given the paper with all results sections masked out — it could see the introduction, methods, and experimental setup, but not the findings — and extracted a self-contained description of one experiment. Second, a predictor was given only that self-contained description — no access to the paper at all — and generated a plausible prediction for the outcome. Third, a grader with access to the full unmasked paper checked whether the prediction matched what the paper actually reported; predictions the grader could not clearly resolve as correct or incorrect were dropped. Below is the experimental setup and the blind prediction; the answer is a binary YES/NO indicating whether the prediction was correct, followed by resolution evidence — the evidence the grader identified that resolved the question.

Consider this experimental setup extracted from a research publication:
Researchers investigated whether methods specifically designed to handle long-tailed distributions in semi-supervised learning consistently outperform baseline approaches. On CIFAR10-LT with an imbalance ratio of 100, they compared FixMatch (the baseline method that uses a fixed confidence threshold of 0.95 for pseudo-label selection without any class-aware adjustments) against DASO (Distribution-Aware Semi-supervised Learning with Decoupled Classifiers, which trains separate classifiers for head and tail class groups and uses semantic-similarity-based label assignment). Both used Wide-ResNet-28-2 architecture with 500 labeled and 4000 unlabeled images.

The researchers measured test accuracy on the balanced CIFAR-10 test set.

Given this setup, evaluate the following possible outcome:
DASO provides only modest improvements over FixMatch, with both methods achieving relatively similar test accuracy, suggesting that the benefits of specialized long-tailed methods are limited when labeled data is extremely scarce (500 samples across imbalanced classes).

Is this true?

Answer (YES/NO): NO